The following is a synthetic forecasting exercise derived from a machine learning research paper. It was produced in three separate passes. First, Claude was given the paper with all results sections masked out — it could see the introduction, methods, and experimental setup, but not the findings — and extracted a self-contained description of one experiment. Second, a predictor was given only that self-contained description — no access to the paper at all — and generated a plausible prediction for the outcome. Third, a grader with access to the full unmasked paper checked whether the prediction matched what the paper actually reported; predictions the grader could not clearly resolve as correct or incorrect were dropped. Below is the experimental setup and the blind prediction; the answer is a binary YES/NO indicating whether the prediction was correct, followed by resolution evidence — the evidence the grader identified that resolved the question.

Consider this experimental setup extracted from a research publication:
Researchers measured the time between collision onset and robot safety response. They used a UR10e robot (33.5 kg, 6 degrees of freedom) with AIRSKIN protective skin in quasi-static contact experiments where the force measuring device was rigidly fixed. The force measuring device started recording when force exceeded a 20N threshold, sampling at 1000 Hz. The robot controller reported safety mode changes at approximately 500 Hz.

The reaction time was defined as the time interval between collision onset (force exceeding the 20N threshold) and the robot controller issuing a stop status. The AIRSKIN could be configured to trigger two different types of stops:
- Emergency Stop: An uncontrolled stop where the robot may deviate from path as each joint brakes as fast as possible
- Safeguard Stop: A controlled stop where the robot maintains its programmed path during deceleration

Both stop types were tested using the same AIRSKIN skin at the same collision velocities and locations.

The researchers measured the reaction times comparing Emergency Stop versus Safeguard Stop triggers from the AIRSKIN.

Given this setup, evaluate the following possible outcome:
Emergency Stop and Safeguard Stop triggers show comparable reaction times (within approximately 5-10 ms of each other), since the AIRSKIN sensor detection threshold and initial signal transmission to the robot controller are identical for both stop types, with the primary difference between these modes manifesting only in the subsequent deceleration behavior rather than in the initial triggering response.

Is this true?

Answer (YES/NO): YES